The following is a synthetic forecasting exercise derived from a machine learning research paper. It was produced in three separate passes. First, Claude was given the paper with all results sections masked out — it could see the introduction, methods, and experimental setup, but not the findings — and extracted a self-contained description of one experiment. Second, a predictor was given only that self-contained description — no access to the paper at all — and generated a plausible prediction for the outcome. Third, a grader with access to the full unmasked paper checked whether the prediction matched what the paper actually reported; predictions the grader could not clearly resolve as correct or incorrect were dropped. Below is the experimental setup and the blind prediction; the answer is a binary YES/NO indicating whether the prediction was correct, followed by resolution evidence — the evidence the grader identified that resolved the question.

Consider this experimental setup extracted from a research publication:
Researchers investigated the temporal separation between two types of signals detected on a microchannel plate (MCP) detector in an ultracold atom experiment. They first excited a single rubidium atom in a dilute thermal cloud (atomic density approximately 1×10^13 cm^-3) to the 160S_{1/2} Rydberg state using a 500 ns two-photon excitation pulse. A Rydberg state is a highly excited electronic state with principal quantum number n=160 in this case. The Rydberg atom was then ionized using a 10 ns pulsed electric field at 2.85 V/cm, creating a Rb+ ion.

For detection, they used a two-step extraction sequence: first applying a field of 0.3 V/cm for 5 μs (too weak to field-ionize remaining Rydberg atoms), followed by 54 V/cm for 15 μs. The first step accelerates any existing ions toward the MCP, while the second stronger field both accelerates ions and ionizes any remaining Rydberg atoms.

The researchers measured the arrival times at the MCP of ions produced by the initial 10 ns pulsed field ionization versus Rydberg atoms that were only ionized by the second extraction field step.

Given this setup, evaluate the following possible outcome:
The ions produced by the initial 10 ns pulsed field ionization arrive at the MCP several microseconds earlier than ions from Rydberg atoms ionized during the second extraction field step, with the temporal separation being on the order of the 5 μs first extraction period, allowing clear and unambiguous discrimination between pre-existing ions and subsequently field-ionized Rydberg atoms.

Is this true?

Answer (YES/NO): NO